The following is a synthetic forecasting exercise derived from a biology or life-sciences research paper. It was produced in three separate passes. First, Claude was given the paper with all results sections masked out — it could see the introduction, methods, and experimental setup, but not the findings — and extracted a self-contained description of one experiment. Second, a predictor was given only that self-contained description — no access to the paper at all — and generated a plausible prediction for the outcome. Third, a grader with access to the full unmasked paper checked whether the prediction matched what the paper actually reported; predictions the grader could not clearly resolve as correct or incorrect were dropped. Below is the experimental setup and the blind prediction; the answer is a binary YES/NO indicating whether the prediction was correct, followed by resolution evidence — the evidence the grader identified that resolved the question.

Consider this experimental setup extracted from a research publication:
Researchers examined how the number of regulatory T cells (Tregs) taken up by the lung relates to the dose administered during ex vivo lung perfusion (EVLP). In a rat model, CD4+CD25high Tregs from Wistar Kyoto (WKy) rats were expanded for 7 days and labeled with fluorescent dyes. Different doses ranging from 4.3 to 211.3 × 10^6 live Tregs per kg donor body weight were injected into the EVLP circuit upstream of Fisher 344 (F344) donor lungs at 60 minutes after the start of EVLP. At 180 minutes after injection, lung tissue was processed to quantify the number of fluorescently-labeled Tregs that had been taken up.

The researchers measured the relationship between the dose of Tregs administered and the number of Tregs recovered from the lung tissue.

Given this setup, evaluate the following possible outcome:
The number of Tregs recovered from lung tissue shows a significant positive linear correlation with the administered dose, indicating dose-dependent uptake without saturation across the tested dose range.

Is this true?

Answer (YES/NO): YES